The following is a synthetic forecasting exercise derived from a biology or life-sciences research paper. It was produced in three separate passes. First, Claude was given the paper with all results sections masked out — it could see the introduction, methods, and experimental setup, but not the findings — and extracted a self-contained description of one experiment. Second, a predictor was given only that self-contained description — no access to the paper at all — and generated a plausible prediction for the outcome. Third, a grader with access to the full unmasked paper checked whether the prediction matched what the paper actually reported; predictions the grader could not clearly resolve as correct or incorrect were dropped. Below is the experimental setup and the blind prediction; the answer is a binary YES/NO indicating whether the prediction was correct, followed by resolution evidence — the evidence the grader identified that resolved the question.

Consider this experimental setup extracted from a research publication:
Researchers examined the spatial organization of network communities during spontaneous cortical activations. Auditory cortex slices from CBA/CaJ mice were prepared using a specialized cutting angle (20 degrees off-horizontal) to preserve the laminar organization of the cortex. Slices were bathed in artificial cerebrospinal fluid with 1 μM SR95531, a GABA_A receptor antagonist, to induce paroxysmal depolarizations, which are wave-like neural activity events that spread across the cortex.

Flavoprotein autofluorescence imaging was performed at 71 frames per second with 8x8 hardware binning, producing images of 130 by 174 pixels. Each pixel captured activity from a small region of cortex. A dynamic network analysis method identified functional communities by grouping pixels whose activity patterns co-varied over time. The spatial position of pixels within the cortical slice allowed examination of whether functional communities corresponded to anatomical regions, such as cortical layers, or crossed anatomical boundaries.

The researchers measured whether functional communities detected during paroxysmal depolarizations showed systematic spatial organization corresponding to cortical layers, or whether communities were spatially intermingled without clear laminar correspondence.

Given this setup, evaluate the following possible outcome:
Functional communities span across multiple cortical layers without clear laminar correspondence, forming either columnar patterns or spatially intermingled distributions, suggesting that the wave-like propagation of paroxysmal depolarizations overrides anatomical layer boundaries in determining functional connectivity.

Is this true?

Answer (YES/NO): NO